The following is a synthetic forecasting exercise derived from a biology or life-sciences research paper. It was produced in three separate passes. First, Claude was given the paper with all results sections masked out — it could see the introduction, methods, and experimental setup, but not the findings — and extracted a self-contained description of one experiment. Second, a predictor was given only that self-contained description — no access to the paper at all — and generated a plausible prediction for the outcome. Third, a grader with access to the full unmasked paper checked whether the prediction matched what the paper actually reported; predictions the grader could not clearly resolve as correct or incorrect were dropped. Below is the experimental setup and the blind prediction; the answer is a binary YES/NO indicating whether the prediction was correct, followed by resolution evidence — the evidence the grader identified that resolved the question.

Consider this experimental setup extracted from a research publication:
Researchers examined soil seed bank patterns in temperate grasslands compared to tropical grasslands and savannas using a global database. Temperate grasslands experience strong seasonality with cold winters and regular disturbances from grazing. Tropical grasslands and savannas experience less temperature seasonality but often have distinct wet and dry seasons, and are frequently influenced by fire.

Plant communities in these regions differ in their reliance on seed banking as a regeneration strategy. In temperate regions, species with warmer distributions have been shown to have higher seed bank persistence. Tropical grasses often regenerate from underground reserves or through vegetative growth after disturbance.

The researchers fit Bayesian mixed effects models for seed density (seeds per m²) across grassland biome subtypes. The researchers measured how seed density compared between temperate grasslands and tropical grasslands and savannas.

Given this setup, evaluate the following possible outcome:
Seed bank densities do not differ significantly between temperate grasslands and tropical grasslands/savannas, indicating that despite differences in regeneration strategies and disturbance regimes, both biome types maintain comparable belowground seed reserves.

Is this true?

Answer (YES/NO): NO